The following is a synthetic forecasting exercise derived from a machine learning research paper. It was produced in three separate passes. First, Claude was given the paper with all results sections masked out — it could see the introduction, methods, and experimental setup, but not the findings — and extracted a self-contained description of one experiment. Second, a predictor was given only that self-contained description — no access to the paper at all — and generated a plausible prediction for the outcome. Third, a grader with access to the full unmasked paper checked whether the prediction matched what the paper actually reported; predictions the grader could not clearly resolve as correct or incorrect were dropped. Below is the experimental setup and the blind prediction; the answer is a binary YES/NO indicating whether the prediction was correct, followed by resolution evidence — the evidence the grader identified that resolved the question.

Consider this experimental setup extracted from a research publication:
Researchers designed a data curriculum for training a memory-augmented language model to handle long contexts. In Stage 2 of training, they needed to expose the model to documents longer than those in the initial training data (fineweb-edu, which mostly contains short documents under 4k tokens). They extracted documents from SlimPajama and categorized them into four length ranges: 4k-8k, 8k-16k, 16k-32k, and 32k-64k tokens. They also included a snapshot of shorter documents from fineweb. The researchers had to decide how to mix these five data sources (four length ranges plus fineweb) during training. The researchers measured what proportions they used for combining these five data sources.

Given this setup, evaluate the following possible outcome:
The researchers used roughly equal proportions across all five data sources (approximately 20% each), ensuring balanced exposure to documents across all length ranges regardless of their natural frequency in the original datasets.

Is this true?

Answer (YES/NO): YES